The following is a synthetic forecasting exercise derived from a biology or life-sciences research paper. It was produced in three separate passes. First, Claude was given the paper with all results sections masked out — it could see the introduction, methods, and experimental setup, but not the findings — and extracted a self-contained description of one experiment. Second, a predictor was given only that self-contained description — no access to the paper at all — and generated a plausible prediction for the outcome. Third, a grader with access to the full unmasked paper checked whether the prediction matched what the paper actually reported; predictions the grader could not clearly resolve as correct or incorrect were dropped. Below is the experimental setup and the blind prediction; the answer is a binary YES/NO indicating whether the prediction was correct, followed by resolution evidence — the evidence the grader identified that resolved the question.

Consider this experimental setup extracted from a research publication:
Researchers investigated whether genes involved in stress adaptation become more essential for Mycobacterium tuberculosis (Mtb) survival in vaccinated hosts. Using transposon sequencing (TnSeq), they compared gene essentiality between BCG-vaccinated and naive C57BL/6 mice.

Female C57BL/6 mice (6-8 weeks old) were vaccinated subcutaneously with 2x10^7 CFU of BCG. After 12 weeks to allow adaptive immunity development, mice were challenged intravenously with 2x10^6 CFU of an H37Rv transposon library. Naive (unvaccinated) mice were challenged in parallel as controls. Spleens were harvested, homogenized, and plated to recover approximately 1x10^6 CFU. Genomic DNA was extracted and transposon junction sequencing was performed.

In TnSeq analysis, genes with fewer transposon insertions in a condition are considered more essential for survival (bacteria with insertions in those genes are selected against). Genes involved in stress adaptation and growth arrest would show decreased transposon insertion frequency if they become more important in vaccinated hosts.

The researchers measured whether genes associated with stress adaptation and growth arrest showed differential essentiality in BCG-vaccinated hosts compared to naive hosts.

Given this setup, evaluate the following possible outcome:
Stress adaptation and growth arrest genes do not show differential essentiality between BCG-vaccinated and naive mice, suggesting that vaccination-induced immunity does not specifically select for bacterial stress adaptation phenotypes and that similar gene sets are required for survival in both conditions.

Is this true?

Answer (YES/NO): NO